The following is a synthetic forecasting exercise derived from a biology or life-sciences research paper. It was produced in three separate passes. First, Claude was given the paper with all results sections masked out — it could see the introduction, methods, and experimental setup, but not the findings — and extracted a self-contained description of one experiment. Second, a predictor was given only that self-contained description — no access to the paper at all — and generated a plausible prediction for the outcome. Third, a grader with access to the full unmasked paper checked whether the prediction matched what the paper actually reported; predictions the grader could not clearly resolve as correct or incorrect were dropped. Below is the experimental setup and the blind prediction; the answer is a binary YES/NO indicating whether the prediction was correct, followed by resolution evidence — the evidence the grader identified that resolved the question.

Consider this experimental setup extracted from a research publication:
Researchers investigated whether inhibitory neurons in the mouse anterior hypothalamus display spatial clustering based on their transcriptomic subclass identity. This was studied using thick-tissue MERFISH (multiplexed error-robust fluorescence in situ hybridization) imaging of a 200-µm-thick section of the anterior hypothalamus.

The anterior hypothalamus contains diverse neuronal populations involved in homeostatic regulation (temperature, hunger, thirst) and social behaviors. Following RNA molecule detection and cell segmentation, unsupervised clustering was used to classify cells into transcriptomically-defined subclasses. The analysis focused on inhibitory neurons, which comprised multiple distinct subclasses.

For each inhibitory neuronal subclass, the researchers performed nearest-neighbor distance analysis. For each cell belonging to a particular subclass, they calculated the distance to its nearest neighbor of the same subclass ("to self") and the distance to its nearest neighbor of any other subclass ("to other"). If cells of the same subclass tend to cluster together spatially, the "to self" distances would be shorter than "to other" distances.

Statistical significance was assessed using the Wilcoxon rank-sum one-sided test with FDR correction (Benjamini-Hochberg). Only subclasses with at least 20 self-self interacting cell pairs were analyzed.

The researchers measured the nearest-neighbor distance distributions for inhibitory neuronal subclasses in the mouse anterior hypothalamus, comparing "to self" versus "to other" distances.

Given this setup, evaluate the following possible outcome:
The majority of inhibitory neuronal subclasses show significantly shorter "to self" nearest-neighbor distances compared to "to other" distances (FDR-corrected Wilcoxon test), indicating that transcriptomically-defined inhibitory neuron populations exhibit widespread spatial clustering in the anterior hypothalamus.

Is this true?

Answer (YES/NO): NO